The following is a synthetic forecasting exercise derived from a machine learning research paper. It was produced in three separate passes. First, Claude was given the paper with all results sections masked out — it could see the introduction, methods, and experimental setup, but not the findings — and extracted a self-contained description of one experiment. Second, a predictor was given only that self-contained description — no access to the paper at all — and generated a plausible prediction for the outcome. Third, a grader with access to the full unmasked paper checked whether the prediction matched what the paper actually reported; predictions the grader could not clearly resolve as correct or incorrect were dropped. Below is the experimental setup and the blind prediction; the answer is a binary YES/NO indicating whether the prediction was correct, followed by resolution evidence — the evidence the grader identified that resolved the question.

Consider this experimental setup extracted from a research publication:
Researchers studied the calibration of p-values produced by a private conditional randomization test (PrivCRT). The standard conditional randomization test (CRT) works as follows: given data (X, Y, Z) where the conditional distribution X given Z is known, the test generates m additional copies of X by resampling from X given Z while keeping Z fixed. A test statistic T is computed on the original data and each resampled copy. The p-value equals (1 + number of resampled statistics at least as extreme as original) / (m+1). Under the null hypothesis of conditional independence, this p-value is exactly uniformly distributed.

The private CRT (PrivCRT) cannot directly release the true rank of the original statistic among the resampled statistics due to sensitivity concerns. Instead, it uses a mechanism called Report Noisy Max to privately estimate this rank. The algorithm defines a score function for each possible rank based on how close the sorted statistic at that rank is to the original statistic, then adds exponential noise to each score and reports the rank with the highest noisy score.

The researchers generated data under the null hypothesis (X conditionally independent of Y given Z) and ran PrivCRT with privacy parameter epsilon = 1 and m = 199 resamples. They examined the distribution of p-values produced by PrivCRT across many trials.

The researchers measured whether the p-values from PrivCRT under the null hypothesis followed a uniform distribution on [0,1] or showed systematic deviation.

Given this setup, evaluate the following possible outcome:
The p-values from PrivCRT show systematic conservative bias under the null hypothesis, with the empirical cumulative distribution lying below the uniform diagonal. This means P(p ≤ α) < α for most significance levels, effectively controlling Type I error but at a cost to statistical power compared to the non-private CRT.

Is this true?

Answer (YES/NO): NO